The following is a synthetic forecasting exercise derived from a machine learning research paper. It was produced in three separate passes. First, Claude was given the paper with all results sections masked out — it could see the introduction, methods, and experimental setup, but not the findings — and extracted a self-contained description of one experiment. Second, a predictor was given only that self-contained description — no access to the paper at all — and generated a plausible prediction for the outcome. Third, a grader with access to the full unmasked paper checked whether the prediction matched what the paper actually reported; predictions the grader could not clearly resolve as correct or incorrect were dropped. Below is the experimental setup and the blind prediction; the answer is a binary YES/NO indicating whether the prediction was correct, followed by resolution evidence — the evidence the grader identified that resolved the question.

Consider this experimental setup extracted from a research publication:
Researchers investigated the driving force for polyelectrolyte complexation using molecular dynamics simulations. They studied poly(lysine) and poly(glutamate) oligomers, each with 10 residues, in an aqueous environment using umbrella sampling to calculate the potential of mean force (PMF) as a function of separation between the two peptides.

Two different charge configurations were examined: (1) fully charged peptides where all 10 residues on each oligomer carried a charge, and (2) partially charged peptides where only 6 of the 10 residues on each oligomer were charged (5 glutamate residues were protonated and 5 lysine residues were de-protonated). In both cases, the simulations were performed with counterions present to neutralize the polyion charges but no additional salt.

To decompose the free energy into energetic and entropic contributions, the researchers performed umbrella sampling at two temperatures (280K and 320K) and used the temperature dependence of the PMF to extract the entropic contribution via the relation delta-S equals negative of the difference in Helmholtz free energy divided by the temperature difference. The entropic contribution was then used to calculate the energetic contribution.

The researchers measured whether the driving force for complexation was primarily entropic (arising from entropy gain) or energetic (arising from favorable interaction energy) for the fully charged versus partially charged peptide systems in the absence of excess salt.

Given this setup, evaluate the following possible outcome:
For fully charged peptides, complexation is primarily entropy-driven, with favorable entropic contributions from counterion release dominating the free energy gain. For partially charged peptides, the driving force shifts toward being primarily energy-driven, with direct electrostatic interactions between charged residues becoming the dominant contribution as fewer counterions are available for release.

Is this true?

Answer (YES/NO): YES